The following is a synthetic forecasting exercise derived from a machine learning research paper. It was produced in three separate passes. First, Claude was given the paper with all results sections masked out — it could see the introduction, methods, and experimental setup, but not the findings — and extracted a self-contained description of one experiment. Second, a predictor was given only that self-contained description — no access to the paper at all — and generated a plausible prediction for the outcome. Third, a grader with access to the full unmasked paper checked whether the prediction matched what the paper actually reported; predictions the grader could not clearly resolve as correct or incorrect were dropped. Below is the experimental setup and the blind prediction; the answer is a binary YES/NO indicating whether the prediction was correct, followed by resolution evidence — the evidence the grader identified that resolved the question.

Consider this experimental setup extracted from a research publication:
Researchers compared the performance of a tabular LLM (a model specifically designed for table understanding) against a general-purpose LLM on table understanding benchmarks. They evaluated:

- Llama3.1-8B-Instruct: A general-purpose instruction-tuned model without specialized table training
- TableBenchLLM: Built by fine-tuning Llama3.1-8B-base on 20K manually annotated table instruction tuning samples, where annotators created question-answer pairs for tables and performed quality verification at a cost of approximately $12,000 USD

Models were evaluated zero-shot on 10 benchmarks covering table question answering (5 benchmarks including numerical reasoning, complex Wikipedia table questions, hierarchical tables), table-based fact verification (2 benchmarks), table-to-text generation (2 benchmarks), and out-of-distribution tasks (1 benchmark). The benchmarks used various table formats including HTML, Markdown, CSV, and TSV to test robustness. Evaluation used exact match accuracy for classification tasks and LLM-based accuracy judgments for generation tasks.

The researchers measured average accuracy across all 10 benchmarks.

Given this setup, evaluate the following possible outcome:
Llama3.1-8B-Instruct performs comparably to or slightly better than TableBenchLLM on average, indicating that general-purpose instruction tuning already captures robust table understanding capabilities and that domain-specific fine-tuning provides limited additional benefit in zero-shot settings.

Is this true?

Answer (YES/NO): NO